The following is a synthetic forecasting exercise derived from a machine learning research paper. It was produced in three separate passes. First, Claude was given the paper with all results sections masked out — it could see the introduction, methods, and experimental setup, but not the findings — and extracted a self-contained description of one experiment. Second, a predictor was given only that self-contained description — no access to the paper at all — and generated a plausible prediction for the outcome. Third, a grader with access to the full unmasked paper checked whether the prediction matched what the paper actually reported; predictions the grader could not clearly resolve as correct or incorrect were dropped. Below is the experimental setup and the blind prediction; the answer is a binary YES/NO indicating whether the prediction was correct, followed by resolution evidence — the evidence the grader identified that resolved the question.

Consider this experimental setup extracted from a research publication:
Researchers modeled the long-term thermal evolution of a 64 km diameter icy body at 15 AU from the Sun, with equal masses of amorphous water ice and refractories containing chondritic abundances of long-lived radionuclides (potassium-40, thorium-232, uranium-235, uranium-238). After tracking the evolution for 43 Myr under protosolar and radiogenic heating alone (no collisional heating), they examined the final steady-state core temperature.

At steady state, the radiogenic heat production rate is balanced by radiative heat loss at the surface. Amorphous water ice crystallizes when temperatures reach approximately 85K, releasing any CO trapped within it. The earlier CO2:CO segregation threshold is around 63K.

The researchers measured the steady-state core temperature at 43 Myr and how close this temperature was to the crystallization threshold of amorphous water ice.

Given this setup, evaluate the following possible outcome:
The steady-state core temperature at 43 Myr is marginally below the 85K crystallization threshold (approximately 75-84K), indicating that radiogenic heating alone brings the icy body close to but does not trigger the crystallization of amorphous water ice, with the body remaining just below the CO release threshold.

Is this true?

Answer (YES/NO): NO